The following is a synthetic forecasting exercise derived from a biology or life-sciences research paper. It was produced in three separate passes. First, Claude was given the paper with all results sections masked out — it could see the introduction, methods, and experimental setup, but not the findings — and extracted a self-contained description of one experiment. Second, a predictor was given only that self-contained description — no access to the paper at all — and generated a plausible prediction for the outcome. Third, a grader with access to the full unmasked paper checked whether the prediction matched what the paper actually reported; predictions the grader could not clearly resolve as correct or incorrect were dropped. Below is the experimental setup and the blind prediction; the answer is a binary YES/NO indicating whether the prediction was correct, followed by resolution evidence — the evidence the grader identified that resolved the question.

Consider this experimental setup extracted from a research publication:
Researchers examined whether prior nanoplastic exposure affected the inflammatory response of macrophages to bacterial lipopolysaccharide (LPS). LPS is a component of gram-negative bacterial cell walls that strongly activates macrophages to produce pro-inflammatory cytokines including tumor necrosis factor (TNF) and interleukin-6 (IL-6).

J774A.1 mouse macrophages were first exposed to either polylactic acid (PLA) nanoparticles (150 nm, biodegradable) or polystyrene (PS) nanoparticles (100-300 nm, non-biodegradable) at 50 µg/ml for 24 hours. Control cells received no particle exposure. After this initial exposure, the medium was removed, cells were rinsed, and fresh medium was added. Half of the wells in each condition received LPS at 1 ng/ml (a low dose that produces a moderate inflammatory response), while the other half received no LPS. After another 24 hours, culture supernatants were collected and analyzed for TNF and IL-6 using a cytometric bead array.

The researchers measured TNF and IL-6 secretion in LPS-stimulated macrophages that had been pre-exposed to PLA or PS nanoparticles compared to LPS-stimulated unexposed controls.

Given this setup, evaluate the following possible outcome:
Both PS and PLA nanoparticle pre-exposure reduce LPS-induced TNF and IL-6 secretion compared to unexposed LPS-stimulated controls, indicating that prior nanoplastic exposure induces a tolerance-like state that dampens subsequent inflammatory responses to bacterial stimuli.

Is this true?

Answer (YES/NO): NO